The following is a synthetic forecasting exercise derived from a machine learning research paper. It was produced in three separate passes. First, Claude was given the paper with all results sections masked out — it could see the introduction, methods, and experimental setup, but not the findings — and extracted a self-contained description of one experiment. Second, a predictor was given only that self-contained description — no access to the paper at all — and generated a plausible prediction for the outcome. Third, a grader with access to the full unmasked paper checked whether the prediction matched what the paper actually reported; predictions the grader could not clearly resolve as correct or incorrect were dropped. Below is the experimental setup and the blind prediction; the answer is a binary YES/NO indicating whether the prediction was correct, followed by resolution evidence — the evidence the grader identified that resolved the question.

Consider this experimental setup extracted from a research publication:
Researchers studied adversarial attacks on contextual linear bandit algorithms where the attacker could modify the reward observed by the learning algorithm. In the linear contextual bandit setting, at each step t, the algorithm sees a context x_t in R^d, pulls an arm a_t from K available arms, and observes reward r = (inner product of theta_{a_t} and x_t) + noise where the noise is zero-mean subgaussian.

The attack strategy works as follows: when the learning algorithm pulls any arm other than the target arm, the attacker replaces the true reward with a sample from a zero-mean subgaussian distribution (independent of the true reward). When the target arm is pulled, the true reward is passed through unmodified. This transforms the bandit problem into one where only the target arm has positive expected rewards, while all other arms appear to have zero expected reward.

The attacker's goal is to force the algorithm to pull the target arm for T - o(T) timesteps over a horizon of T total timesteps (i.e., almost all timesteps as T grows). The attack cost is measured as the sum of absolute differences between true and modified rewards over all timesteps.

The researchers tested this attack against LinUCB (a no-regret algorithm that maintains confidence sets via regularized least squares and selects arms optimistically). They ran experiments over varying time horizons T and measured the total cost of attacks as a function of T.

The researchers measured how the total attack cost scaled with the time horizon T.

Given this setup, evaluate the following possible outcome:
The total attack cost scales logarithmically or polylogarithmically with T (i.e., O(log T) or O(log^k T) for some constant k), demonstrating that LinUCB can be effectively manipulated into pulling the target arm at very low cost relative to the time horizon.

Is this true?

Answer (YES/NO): YES